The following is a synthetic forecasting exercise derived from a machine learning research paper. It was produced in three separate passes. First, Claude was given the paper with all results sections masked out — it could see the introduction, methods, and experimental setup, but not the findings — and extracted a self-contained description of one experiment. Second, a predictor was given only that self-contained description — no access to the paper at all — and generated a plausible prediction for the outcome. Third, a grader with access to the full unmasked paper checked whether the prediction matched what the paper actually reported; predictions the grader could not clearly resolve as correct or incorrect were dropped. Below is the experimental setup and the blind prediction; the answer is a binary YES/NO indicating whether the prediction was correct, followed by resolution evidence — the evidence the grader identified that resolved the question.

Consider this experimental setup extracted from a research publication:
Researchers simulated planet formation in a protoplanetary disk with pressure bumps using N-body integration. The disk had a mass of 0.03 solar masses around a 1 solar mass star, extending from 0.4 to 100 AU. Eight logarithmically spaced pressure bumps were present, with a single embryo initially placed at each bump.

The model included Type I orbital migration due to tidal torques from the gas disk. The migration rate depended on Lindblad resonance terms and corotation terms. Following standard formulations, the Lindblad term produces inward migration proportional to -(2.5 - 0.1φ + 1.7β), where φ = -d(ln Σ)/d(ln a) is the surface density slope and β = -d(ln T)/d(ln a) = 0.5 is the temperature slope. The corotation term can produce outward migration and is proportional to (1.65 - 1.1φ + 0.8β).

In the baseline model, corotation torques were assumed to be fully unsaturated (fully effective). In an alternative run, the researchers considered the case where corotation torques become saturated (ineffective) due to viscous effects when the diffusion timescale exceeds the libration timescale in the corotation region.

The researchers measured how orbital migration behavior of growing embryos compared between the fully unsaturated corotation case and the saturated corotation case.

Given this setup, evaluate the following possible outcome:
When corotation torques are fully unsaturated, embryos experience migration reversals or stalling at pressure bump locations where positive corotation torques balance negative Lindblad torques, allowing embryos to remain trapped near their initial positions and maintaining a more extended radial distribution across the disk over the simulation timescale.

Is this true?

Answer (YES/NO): NO